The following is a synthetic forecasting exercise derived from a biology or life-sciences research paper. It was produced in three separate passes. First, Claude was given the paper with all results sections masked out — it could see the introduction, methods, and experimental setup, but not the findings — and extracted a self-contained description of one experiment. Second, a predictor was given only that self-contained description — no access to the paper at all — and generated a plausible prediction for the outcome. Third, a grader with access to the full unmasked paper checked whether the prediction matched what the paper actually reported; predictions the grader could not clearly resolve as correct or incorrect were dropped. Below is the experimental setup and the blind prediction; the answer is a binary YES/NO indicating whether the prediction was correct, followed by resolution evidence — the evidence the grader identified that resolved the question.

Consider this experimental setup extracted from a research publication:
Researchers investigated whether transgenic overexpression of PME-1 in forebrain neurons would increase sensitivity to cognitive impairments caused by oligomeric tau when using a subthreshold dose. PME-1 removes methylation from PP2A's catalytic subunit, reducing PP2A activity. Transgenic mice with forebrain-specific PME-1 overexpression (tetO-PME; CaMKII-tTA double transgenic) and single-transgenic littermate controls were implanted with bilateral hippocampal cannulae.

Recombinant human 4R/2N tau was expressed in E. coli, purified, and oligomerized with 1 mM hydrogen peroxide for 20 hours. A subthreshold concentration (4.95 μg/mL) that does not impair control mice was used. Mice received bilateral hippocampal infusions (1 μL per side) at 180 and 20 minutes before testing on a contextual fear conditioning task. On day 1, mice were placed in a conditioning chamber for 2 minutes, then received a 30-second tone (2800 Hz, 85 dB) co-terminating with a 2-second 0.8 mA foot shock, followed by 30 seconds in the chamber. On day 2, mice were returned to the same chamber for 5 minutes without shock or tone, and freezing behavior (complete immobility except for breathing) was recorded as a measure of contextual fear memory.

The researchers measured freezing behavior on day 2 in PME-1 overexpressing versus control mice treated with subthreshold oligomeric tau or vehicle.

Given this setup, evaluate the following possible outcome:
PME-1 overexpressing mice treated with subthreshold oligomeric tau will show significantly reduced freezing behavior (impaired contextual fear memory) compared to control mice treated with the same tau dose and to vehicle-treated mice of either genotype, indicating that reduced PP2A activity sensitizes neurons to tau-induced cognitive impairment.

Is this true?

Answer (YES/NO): YES